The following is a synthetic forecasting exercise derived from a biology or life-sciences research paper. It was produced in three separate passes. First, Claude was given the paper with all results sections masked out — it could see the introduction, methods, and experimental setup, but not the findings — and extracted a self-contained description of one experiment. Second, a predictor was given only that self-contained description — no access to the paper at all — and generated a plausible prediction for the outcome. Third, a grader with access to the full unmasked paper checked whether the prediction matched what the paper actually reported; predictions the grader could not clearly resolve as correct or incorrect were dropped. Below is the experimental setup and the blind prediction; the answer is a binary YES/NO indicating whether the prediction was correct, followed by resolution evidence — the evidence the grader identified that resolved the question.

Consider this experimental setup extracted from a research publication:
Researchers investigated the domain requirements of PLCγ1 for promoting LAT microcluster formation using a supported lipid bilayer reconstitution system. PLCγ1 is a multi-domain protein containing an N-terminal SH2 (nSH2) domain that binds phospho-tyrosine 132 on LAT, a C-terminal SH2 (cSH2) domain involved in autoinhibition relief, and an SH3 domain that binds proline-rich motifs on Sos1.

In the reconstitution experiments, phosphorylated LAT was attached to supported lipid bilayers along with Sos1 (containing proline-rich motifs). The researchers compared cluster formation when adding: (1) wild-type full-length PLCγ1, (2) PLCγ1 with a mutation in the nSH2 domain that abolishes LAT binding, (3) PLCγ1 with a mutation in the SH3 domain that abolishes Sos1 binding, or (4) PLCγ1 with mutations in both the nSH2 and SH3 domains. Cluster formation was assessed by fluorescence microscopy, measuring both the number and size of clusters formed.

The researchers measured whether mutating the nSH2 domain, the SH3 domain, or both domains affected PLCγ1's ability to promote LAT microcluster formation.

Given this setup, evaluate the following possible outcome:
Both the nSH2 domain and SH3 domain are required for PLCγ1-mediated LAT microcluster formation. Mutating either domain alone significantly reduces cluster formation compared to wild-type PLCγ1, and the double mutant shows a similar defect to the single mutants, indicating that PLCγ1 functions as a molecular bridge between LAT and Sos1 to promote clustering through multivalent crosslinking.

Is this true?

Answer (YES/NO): NO